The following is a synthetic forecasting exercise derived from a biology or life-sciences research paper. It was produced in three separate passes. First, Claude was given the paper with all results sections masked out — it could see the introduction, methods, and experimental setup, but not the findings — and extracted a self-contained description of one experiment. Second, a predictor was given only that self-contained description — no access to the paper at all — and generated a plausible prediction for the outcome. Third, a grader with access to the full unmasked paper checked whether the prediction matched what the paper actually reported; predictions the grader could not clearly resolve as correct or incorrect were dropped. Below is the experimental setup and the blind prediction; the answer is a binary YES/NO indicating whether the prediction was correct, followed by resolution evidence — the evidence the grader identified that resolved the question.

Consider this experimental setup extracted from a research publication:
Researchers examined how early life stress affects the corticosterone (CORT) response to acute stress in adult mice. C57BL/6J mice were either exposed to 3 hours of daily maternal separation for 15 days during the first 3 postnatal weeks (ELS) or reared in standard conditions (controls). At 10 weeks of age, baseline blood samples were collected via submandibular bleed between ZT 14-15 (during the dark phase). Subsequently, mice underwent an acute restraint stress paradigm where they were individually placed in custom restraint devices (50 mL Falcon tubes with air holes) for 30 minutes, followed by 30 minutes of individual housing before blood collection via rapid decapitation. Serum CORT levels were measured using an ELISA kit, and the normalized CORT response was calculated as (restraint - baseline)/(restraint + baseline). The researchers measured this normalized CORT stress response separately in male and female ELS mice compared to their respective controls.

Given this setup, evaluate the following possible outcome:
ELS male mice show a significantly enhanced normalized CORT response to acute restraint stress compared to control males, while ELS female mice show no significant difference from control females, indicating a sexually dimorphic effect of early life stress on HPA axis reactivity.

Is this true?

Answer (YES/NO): NO